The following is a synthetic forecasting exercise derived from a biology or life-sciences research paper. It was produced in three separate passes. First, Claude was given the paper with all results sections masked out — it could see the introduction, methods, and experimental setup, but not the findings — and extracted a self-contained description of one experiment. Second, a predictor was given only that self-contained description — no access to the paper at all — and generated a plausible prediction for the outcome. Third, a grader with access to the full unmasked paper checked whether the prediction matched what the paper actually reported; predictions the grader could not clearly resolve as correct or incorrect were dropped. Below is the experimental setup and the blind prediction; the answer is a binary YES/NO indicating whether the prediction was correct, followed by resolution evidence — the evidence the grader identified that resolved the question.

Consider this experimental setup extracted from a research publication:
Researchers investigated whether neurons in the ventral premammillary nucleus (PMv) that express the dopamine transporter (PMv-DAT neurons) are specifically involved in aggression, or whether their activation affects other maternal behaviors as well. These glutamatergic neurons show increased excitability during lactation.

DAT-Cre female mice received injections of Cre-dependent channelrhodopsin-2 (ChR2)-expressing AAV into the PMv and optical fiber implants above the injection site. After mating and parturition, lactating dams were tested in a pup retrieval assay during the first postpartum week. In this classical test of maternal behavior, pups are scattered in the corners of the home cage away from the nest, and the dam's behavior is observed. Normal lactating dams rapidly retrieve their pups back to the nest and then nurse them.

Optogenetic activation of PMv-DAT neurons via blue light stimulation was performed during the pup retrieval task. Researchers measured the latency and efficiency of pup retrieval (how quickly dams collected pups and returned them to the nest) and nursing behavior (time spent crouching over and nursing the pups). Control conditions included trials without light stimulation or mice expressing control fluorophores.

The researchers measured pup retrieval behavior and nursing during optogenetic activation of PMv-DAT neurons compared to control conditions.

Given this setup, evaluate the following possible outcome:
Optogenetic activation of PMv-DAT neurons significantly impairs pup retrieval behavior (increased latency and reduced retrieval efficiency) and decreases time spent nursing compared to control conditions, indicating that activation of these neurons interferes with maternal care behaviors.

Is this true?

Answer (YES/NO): YES